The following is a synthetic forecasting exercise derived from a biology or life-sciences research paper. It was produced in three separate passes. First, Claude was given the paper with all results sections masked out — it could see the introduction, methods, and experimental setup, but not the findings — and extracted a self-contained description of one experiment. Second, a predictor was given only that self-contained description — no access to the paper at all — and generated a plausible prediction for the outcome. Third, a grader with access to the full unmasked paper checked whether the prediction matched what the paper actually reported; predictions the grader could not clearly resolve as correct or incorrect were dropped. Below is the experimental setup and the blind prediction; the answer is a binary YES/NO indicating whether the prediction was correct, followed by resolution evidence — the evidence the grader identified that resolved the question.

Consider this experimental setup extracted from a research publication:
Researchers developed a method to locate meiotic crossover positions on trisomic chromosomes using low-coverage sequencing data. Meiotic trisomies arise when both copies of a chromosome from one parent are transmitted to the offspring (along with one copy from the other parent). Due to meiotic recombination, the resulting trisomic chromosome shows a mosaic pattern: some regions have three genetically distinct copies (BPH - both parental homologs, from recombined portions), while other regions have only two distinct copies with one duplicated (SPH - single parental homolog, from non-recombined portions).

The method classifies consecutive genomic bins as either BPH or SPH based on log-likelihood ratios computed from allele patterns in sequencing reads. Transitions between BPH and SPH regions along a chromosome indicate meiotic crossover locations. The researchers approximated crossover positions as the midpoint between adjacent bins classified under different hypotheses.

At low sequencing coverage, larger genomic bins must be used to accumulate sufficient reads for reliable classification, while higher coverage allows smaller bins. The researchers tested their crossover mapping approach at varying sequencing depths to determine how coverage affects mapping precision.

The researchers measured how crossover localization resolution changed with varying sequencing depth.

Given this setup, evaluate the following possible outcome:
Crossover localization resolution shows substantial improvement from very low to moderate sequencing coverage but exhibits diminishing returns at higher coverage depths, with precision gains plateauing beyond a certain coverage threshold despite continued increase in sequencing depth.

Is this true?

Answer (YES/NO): NO